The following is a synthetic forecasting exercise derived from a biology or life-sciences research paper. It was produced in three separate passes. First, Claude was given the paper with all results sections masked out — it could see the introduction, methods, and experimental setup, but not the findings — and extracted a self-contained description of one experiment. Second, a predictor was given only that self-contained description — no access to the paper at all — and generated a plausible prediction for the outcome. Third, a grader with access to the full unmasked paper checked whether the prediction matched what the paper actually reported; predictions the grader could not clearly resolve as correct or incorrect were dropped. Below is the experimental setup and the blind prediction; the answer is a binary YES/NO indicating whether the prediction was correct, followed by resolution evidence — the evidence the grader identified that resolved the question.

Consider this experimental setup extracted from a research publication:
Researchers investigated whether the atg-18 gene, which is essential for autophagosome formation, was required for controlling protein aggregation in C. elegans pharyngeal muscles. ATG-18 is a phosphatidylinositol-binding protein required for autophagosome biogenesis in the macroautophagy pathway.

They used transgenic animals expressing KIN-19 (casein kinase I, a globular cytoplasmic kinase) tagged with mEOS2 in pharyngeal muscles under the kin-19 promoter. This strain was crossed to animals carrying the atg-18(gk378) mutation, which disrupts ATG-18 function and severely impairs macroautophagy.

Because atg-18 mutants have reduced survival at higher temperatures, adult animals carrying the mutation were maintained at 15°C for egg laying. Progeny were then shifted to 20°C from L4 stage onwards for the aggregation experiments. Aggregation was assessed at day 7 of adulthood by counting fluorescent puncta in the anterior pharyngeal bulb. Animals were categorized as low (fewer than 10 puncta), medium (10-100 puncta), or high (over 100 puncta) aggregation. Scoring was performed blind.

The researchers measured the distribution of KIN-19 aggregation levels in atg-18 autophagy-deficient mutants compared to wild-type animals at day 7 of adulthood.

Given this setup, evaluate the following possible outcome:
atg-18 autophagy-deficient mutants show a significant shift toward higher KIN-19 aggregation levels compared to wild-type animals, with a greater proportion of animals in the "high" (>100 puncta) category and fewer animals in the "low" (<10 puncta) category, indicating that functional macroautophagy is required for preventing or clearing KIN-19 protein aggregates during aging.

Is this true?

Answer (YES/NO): NO